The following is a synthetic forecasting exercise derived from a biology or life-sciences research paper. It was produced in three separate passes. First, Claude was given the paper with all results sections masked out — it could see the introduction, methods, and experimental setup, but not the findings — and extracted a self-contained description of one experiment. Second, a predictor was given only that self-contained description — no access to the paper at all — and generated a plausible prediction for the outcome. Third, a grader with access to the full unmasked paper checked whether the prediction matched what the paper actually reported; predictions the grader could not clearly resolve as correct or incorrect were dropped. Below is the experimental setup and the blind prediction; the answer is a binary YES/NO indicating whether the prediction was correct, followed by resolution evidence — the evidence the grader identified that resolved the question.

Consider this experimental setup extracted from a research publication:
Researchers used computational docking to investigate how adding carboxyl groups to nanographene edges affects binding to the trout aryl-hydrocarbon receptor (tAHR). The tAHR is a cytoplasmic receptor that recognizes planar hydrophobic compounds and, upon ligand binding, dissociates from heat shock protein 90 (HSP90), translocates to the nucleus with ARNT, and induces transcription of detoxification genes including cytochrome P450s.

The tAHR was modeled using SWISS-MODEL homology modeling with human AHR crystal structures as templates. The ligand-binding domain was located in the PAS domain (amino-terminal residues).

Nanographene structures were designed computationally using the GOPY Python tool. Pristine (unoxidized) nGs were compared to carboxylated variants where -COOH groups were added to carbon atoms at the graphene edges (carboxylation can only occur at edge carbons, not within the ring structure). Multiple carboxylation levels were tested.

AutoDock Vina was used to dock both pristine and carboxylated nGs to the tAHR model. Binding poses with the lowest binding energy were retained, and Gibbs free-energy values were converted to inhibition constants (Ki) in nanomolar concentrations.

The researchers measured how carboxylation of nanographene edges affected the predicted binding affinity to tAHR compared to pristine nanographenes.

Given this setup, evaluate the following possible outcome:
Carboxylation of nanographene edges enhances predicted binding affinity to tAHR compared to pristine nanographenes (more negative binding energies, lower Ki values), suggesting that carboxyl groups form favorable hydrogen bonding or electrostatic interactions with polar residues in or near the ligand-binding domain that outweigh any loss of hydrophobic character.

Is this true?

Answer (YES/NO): NO